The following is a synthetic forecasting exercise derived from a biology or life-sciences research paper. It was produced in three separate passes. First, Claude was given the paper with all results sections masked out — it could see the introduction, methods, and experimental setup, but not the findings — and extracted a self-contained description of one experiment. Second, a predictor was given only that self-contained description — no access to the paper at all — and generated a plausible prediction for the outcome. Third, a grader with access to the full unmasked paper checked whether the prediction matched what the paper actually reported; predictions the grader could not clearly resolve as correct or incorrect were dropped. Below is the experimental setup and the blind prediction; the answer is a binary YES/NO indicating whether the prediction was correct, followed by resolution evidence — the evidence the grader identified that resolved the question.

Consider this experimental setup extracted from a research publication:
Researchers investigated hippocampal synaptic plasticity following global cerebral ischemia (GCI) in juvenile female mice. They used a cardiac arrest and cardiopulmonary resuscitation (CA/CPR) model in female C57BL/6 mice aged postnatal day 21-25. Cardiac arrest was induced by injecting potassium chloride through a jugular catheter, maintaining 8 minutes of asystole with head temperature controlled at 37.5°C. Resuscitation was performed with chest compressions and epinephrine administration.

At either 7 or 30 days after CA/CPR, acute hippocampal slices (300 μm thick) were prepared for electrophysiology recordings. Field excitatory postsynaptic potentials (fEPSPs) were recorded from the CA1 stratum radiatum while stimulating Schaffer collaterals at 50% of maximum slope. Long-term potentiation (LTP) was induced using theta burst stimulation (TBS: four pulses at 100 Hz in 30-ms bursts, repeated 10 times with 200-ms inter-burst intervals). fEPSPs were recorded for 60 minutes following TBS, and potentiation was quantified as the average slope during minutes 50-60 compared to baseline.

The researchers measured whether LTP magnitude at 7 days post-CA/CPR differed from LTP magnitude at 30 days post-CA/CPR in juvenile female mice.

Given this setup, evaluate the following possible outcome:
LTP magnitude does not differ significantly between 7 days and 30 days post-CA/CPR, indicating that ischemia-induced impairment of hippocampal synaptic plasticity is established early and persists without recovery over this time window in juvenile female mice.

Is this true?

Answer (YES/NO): NO